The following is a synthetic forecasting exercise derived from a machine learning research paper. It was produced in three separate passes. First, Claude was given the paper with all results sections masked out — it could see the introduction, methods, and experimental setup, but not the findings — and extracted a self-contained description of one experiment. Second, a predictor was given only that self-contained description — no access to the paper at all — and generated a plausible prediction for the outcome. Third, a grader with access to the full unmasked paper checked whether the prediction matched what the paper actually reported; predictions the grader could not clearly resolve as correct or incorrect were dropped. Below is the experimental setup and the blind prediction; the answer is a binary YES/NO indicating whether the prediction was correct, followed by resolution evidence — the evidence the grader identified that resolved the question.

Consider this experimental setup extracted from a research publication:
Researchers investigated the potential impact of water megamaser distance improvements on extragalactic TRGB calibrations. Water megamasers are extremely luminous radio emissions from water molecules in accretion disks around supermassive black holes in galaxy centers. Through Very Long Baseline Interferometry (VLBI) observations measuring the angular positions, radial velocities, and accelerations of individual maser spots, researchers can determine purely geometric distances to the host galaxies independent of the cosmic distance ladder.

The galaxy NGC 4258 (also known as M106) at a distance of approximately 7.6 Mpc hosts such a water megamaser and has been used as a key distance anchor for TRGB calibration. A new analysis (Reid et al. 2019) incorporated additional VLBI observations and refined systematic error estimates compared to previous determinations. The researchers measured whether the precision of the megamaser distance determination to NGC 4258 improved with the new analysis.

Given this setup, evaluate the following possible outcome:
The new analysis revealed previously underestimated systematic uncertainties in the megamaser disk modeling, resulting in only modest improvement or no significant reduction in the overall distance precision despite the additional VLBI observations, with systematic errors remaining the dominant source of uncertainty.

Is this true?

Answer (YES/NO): NO